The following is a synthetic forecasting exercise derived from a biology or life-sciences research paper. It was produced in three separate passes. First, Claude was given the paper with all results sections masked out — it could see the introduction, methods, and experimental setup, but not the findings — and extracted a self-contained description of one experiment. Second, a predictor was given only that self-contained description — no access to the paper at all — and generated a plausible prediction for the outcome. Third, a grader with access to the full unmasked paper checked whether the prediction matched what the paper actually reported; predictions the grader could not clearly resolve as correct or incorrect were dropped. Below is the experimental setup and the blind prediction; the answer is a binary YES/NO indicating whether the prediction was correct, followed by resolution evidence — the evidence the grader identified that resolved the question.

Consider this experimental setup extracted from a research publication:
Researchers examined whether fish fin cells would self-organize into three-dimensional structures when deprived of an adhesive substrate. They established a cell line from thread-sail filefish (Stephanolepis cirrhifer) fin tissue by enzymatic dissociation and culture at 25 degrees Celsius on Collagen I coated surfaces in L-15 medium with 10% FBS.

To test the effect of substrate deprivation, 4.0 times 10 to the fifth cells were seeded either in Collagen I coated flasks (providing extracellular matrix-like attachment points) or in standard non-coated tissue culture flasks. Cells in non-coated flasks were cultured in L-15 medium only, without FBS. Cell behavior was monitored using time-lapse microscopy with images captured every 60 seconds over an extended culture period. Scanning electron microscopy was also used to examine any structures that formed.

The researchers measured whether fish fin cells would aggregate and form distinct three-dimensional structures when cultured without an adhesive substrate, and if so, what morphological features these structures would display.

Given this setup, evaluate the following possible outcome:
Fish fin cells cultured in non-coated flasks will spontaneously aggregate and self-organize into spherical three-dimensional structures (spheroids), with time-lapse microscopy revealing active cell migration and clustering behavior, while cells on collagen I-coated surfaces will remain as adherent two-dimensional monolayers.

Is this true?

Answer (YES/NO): NO